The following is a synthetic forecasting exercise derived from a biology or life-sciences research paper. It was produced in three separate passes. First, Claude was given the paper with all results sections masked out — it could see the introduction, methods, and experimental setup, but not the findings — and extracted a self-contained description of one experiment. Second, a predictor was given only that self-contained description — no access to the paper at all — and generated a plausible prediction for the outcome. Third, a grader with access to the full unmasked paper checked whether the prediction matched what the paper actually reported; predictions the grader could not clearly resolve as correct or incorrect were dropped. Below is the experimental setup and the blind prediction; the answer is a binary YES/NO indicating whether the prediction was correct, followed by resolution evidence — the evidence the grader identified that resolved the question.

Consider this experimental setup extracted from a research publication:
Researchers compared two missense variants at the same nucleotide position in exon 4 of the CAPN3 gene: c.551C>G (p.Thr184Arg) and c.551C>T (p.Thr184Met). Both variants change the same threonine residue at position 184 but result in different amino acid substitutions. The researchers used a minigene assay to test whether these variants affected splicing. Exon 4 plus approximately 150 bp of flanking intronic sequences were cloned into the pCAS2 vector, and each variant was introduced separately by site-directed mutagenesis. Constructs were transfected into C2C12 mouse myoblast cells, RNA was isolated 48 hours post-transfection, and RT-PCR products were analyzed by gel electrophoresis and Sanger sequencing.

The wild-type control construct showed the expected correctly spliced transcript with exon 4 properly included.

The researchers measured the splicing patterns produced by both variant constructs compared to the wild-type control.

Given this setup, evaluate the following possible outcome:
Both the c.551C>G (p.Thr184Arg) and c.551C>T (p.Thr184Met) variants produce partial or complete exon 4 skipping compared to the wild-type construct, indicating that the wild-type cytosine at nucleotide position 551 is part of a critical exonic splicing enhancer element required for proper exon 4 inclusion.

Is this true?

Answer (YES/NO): YES